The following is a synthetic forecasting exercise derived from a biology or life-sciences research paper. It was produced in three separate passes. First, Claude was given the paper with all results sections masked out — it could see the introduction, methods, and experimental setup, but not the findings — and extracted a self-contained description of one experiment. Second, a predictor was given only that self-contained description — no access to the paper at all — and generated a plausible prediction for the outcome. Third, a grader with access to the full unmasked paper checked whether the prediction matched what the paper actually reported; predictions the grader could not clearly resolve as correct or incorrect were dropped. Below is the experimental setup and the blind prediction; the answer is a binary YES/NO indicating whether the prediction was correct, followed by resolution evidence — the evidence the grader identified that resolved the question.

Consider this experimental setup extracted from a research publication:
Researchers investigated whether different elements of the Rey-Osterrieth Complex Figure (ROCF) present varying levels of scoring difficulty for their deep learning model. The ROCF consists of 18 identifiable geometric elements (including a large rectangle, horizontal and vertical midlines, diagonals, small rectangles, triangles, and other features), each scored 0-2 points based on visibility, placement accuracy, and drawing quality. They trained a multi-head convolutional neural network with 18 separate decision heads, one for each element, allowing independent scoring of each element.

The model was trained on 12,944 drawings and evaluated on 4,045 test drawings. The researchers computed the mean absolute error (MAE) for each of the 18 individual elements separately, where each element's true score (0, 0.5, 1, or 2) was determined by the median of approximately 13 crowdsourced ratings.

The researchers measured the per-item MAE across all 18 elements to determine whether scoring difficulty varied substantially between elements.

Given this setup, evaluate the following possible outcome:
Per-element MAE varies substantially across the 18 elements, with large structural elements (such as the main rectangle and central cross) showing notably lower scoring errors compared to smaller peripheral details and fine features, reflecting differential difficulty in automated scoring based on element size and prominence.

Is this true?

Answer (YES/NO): NO